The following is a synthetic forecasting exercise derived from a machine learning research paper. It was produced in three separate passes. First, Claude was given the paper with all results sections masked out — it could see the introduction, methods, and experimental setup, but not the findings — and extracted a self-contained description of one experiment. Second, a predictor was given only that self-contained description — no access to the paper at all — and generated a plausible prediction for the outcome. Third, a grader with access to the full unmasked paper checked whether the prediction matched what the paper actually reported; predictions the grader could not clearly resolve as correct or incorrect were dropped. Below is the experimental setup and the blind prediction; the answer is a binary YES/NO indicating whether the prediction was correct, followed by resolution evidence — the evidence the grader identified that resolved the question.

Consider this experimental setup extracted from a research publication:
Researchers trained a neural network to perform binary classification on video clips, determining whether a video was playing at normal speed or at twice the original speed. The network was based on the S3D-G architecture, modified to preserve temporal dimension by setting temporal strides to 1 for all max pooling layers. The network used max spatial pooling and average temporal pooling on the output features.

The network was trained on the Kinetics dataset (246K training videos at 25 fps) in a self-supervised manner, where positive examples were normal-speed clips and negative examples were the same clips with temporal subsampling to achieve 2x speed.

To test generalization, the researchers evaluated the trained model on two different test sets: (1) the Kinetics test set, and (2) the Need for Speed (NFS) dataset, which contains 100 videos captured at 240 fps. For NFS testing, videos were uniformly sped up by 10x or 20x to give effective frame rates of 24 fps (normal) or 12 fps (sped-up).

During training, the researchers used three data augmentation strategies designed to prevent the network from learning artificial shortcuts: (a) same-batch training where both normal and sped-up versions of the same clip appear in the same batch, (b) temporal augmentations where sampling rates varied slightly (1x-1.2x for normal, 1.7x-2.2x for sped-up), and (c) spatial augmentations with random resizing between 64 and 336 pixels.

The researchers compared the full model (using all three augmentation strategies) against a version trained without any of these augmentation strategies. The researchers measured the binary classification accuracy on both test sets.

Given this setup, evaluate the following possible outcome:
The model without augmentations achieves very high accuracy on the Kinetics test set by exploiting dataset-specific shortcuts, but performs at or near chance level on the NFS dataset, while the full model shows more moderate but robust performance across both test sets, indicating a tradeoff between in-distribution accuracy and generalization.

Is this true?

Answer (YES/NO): NO